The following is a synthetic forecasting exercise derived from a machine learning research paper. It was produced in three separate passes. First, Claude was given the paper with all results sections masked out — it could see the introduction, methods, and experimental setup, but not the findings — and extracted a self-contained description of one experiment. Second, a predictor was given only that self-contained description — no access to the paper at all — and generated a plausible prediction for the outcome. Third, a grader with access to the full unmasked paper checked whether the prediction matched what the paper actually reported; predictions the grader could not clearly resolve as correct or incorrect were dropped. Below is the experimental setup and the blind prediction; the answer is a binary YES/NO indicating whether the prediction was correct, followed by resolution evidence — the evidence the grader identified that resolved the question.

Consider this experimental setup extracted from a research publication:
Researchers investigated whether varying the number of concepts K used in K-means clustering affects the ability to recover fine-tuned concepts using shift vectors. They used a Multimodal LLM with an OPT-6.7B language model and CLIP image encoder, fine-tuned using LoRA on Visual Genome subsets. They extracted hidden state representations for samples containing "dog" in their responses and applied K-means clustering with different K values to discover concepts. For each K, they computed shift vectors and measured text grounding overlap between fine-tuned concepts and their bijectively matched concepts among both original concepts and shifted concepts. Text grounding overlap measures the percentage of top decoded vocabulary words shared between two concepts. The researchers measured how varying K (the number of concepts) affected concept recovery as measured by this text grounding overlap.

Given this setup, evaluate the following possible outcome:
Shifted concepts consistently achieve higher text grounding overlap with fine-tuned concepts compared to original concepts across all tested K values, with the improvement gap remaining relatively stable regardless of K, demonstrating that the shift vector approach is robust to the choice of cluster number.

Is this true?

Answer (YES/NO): YES